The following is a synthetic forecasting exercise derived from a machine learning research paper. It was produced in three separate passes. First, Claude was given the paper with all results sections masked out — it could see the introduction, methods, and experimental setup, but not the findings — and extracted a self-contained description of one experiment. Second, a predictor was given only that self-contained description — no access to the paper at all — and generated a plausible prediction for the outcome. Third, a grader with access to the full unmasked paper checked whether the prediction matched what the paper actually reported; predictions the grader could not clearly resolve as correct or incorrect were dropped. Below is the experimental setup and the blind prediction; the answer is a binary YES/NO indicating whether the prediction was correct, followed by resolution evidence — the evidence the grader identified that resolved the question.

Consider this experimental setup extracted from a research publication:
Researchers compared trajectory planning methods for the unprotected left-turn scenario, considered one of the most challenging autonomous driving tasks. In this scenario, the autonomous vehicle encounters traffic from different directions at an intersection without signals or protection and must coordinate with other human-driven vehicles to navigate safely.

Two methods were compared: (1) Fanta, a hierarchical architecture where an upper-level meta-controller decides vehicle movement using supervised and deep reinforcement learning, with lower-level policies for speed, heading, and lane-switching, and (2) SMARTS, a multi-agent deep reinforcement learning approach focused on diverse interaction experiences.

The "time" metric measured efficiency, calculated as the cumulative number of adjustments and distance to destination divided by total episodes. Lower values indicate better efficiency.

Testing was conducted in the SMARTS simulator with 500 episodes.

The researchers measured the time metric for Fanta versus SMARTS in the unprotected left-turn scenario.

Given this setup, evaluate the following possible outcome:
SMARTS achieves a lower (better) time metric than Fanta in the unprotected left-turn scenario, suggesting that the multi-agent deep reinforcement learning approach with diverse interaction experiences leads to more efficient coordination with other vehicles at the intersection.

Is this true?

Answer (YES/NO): NO